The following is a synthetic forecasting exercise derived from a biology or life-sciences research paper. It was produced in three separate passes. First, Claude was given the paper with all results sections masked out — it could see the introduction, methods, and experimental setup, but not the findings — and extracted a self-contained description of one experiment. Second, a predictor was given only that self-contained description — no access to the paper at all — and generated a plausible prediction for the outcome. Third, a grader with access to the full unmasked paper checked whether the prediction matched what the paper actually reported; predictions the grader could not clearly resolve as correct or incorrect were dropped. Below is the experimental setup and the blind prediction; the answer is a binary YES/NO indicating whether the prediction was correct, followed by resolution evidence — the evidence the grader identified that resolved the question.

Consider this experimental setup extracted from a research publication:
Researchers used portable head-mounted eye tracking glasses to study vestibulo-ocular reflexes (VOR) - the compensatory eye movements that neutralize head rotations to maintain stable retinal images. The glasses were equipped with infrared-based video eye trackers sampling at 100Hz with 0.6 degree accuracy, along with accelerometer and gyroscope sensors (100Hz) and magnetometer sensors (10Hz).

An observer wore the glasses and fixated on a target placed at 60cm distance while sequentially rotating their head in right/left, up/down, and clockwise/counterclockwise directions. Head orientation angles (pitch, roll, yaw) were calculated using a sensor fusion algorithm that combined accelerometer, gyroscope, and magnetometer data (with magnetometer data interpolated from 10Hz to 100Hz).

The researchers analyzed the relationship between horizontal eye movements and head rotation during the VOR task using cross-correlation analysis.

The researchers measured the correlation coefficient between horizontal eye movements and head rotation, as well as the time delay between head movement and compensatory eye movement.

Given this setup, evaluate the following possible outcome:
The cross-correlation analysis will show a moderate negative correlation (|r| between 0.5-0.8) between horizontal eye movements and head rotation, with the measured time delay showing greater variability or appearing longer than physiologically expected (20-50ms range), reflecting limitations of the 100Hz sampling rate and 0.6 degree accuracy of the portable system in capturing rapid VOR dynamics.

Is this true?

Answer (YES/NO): NO